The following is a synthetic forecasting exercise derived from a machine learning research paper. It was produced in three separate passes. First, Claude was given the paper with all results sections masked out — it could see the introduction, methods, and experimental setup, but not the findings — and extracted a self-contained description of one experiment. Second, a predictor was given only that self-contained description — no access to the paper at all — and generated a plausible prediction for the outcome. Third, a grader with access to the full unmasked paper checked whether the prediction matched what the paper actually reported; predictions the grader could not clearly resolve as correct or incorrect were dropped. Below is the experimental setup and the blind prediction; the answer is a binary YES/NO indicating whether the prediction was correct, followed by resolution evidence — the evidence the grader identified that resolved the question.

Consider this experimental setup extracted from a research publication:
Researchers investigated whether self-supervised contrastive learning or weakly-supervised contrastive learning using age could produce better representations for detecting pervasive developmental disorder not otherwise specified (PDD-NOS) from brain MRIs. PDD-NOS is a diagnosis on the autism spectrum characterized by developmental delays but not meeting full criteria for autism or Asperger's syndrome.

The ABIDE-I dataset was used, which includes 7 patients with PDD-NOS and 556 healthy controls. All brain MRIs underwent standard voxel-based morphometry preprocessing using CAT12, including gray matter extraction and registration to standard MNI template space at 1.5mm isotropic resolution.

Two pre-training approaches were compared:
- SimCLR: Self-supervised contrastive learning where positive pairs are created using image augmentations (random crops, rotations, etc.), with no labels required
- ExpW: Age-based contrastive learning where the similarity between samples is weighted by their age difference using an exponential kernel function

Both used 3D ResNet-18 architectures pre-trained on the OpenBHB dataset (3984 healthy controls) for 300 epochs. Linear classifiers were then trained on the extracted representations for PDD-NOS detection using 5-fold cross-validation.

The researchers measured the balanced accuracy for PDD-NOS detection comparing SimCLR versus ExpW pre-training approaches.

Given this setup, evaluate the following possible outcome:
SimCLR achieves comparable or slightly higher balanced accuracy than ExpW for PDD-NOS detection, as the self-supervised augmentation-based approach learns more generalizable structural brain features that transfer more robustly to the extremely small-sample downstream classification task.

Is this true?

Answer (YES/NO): NO